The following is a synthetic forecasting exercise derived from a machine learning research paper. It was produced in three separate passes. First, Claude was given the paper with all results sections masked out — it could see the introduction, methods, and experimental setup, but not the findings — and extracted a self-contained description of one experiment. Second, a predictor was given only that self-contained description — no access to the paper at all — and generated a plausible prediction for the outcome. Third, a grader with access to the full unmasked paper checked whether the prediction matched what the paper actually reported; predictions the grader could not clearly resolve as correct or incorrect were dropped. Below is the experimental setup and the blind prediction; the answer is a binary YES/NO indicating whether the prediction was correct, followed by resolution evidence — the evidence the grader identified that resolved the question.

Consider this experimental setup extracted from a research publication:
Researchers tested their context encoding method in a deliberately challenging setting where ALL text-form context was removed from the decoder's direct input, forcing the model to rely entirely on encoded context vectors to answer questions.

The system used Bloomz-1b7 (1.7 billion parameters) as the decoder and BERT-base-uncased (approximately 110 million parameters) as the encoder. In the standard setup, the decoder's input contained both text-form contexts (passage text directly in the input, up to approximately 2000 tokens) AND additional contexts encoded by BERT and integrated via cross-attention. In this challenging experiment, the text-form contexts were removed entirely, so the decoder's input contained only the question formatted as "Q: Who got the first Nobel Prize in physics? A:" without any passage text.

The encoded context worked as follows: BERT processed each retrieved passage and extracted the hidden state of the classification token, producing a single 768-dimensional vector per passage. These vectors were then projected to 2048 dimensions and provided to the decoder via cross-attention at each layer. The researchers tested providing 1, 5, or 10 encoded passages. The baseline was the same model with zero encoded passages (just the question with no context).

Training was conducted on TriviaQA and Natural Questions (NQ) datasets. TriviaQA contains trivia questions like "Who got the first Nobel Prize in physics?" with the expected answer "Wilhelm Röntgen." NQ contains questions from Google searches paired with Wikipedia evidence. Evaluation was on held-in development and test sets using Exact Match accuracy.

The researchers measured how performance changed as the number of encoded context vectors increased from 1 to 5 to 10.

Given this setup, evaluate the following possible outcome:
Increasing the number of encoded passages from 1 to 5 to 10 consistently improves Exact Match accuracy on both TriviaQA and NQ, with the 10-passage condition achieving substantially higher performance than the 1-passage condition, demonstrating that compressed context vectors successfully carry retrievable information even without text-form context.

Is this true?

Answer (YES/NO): YES